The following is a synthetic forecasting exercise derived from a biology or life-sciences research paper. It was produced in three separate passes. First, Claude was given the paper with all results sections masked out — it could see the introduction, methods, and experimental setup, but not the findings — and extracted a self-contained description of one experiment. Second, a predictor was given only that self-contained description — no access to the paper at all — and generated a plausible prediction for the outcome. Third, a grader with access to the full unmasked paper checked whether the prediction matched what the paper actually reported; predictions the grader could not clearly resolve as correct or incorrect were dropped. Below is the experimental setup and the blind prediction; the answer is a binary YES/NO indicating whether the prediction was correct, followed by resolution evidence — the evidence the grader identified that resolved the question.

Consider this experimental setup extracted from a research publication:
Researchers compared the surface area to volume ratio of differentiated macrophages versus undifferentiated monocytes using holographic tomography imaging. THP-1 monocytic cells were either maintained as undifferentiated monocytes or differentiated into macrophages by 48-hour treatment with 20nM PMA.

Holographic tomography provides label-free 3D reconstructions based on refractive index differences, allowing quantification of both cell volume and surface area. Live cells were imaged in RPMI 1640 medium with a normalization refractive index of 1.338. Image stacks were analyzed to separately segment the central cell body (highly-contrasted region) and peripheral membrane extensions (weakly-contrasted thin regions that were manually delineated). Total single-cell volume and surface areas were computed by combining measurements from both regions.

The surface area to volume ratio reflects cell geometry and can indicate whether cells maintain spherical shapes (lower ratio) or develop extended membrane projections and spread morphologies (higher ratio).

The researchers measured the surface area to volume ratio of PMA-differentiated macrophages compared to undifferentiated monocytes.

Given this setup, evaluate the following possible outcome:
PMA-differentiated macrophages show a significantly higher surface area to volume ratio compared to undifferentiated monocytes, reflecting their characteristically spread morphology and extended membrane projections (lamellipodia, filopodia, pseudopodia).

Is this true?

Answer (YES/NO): NO